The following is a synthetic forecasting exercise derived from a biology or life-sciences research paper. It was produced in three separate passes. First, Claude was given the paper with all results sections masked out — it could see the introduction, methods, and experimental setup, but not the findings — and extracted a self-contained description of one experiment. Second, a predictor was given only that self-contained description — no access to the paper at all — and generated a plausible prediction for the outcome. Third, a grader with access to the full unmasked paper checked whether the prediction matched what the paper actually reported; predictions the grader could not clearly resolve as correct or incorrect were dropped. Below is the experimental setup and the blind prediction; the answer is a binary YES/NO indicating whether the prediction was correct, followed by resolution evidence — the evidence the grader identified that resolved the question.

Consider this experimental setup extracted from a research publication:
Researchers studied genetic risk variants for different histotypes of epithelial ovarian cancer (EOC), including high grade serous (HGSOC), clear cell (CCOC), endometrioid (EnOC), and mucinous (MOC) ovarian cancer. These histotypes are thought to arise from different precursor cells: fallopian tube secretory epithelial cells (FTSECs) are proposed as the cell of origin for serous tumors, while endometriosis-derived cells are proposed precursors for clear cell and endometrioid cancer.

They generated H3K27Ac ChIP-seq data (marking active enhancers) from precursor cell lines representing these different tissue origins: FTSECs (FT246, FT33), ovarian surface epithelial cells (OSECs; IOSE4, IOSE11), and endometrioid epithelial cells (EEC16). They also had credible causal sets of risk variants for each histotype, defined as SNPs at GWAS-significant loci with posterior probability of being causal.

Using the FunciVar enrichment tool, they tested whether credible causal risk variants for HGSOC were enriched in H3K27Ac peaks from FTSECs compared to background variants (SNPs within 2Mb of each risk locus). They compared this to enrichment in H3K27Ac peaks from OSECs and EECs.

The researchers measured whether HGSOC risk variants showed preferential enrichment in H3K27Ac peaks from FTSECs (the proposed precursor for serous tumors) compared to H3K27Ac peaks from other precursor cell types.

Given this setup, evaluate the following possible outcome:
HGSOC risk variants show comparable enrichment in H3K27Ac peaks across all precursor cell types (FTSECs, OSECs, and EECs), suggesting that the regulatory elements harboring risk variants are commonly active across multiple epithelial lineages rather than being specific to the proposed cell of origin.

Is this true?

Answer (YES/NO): NO